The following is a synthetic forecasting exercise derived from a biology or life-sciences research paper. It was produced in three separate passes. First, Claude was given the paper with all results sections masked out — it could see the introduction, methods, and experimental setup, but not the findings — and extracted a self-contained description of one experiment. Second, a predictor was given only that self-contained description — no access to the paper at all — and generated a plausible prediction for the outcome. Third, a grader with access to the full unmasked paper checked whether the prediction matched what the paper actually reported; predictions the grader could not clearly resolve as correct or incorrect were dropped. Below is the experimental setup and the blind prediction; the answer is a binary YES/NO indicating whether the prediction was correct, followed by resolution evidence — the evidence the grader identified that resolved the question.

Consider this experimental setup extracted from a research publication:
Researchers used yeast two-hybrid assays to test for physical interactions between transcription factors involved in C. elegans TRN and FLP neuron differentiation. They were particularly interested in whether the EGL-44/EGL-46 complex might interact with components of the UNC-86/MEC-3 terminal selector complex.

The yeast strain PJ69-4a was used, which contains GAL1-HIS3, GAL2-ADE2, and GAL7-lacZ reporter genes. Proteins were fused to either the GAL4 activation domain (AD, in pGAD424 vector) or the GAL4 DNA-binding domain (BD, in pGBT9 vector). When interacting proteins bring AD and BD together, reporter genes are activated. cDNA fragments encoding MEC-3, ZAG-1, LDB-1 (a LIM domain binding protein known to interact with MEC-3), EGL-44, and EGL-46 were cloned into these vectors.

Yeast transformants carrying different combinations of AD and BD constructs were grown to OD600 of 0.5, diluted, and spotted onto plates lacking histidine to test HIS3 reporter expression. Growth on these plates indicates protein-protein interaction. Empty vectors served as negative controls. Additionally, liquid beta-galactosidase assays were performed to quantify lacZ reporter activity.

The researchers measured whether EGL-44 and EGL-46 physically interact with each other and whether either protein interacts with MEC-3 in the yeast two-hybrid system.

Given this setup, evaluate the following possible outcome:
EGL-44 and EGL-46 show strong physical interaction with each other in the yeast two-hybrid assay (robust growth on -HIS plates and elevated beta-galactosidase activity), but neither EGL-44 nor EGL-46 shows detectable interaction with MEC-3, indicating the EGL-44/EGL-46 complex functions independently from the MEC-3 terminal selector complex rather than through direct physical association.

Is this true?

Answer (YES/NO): YES